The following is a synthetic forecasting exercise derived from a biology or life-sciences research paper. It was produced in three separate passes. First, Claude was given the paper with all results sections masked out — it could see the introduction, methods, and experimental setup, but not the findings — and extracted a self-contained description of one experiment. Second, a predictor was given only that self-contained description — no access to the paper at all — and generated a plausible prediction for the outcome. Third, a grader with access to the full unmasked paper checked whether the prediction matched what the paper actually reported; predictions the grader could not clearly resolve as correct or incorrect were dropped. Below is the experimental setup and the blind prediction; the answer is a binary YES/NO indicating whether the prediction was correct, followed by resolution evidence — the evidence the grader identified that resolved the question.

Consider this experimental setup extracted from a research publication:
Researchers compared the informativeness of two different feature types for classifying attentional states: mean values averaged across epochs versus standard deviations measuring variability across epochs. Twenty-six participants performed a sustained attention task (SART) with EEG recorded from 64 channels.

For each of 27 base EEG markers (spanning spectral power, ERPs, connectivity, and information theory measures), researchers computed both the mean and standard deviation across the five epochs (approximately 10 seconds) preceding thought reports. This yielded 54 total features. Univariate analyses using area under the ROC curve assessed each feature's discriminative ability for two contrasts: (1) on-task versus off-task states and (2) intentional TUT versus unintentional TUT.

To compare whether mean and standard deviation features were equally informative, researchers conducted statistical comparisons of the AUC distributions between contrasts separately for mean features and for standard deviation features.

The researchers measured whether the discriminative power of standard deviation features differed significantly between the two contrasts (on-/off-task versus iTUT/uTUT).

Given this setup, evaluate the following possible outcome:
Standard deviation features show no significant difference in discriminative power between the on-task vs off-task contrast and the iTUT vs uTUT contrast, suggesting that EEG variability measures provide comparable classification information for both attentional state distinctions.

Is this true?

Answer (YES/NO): NO